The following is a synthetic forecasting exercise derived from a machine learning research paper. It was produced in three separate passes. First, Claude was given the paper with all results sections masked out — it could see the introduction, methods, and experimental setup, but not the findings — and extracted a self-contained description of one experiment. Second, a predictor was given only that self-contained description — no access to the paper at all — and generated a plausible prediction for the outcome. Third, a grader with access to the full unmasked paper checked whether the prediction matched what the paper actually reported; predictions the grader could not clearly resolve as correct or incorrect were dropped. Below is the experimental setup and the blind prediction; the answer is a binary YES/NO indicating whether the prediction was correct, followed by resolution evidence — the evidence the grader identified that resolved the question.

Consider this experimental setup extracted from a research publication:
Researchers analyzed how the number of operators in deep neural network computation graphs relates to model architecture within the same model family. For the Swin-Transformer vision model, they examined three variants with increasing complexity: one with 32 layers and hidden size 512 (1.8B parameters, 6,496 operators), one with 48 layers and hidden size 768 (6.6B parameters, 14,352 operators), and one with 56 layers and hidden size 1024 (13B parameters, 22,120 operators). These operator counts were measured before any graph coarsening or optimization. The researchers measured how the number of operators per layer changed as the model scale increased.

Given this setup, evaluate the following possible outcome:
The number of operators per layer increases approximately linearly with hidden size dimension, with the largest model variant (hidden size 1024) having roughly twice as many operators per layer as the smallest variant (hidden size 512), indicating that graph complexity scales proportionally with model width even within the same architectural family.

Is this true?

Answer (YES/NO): YES